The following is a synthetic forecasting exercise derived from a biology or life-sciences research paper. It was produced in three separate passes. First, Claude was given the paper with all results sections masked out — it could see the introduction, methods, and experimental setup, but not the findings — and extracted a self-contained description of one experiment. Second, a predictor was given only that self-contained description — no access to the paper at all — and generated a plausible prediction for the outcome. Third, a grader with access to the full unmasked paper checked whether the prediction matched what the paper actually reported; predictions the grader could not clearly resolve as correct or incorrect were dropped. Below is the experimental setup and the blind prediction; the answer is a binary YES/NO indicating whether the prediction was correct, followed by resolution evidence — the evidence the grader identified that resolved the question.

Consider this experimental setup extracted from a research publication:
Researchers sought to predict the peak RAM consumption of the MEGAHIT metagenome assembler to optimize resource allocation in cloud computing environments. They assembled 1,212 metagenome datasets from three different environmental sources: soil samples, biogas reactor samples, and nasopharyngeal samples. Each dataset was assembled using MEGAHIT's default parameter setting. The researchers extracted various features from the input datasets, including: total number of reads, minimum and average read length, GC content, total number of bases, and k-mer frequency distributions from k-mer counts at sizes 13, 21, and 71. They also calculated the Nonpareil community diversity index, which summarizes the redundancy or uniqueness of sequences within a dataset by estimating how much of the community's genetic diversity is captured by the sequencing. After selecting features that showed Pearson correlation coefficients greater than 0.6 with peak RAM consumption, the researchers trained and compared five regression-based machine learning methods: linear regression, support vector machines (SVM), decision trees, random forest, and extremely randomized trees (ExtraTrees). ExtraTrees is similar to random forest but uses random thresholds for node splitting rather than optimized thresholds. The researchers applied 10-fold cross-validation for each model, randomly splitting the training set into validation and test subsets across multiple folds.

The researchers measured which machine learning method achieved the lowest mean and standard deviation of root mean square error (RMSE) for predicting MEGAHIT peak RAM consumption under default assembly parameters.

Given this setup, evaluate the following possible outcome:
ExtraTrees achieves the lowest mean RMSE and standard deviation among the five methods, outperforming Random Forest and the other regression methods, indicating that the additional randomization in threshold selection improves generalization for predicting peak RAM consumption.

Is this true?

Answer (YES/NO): YES